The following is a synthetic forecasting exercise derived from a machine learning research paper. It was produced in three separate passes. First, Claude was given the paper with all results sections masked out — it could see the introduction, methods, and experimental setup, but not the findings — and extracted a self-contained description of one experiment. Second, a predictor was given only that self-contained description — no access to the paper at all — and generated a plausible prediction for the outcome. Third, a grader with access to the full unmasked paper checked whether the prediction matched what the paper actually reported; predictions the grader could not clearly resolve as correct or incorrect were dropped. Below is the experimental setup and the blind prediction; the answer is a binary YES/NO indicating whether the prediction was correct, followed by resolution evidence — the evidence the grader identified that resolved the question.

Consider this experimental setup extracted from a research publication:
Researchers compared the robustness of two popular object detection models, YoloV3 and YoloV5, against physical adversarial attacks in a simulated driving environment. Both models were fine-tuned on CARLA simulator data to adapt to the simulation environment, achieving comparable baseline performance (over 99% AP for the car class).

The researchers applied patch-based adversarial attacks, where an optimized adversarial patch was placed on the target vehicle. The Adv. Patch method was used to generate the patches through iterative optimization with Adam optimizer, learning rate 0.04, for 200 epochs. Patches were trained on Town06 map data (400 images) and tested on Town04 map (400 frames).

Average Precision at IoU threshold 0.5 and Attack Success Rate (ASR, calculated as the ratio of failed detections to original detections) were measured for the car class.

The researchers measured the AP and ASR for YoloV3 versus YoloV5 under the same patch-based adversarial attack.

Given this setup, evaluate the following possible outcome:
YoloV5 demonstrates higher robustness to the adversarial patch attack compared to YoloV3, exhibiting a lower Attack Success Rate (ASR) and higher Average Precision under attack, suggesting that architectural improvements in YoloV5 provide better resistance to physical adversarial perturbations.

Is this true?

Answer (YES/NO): NO